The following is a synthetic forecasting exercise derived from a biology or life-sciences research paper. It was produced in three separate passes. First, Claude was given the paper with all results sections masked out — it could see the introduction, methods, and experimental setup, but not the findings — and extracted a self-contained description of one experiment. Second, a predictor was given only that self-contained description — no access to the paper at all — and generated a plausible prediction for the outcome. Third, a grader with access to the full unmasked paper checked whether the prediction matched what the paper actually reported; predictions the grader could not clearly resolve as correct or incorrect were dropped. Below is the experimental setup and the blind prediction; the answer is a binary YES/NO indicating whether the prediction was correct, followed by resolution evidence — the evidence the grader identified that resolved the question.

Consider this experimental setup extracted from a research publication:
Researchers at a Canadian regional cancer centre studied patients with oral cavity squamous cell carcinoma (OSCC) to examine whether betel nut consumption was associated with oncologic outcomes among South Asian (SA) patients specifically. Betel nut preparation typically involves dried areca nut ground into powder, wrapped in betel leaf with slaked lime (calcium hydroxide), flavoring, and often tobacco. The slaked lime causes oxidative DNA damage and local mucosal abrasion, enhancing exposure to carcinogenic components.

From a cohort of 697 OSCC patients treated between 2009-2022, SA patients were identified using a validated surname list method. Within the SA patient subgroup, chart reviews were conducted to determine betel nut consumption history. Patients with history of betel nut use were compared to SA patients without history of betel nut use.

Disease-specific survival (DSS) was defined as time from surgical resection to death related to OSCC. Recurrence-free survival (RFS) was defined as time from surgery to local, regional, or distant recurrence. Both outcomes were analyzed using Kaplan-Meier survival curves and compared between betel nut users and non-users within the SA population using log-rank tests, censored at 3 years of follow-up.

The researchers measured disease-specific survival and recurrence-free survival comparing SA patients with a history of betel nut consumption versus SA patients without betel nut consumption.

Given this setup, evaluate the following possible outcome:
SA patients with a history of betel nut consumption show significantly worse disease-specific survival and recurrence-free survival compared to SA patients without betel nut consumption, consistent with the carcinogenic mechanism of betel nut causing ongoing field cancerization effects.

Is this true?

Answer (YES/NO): NO